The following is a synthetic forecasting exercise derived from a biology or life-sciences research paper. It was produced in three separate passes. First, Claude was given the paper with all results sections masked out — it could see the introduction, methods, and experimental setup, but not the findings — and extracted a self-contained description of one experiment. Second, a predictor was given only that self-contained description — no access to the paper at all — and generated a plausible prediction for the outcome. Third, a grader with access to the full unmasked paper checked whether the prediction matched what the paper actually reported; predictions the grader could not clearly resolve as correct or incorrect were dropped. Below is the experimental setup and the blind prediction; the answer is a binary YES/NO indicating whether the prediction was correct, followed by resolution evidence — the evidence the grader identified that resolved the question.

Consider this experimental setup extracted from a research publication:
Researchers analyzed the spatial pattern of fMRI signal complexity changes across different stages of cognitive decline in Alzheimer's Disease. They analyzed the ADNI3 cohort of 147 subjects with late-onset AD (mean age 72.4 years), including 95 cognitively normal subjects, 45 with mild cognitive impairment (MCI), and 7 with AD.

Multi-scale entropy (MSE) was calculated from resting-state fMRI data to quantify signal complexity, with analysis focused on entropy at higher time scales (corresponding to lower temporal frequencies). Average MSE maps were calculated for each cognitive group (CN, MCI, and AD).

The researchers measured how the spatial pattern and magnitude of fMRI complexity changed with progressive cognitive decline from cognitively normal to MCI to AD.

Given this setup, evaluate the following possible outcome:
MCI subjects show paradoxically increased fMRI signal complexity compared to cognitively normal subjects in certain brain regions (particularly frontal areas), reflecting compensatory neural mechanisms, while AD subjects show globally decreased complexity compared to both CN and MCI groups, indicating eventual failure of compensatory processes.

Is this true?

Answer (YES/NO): NO